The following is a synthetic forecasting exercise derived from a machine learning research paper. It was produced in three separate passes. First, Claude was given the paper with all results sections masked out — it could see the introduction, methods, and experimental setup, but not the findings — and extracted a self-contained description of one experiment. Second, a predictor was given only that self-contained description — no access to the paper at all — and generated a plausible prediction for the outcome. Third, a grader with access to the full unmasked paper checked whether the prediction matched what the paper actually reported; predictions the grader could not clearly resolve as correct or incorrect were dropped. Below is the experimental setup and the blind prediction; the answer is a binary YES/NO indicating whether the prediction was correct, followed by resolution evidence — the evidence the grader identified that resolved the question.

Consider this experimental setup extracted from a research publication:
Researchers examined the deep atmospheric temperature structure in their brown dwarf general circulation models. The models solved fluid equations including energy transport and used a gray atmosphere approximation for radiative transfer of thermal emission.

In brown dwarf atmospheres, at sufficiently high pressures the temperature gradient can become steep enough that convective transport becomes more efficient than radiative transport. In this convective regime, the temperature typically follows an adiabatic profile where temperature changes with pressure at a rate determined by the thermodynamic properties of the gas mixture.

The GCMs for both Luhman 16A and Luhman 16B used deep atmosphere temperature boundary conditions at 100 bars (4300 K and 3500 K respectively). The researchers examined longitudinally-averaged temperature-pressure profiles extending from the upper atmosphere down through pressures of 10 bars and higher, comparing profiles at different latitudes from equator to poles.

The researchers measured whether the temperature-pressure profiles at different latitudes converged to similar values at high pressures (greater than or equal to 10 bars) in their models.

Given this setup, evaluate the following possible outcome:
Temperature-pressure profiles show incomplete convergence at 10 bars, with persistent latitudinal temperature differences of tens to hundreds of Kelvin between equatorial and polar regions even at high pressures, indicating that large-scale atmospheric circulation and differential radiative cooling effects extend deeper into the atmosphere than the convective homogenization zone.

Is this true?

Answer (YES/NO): NO